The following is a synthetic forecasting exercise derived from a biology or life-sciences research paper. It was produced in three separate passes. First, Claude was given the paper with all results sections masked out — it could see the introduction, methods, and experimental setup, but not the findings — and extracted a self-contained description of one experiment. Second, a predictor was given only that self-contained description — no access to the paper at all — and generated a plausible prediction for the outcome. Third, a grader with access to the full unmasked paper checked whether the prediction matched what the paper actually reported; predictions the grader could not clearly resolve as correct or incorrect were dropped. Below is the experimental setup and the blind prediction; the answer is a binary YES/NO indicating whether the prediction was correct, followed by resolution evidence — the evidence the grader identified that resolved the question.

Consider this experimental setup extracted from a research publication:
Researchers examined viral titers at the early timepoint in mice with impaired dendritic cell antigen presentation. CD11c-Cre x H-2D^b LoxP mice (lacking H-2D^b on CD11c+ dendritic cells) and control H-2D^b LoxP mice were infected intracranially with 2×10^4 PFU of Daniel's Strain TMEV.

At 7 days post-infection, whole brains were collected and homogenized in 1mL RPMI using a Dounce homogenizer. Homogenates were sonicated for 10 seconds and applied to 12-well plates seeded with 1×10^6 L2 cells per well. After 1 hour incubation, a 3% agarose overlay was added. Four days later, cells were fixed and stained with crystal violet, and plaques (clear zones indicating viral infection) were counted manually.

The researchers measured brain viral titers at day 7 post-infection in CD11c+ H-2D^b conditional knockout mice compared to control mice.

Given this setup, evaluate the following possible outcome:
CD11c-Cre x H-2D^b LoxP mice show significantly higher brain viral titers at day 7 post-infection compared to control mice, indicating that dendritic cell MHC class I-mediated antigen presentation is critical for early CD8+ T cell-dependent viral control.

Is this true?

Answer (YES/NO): YES